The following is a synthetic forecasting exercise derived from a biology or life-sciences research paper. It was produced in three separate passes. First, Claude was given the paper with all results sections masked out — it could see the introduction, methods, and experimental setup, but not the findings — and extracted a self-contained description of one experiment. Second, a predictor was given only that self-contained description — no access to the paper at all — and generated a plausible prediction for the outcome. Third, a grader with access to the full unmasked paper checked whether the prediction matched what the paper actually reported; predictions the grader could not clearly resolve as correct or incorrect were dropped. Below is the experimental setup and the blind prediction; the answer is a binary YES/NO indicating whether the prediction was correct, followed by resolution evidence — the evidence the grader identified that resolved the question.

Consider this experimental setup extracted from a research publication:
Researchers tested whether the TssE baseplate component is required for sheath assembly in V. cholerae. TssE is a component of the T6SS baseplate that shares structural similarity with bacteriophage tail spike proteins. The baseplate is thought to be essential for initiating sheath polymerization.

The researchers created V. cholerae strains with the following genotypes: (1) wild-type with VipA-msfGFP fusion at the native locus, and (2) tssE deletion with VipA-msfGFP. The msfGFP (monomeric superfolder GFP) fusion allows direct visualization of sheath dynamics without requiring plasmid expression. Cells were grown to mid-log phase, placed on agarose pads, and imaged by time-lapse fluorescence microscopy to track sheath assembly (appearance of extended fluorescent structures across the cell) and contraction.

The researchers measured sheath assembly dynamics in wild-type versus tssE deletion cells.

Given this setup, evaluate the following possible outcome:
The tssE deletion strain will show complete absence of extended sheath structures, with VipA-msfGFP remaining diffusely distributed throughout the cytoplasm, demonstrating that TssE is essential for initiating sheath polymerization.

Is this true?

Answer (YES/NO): NO